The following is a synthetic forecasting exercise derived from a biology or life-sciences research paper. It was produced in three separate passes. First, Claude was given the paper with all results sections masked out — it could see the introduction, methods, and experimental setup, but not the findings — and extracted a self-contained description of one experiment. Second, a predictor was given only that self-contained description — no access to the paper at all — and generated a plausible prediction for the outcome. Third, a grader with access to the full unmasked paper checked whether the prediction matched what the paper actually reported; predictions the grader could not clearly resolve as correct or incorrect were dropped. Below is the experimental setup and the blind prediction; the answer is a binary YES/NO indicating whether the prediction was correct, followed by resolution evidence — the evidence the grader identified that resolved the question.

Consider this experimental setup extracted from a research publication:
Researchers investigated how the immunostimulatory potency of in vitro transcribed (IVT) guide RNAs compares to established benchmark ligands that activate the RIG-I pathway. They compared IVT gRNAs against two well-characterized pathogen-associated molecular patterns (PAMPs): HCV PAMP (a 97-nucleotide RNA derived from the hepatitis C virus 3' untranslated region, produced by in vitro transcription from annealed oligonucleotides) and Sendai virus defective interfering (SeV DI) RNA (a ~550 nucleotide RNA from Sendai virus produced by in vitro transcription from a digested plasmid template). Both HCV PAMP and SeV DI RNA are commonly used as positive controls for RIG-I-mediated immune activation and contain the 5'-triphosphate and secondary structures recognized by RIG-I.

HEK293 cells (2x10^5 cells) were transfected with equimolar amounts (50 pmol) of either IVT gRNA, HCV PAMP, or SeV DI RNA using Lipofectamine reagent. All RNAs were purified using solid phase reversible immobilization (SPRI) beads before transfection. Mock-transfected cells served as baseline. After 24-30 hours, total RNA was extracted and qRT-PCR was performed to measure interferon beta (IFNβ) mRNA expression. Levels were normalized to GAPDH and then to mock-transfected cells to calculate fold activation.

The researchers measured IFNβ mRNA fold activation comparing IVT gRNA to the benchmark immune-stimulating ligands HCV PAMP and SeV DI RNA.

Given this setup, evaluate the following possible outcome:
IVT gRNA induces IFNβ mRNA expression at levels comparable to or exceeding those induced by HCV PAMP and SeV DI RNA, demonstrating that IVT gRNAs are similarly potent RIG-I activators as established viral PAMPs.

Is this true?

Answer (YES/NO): YES